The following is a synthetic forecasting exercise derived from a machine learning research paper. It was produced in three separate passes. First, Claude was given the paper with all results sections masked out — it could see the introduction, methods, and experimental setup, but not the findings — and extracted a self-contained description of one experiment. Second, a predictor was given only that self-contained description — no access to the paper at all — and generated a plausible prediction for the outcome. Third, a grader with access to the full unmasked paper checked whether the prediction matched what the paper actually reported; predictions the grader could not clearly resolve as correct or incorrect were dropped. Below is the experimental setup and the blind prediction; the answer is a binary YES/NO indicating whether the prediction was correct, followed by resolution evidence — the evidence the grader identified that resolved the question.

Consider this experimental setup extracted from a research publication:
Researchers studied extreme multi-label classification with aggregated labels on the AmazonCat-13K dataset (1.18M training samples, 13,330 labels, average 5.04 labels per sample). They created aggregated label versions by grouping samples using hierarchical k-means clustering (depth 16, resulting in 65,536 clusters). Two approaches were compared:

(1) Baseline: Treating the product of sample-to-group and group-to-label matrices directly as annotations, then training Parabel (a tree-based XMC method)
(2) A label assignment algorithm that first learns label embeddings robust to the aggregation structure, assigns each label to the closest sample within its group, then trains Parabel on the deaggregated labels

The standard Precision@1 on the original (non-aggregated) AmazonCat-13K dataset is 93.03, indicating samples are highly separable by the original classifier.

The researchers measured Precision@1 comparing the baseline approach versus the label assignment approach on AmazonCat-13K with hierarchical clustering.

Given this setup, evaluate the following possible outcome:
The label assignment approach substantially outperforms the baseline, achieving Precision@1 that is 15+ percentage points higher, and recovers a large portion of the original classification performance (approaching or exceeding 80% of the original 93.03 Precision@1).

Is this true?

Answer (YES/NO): NO